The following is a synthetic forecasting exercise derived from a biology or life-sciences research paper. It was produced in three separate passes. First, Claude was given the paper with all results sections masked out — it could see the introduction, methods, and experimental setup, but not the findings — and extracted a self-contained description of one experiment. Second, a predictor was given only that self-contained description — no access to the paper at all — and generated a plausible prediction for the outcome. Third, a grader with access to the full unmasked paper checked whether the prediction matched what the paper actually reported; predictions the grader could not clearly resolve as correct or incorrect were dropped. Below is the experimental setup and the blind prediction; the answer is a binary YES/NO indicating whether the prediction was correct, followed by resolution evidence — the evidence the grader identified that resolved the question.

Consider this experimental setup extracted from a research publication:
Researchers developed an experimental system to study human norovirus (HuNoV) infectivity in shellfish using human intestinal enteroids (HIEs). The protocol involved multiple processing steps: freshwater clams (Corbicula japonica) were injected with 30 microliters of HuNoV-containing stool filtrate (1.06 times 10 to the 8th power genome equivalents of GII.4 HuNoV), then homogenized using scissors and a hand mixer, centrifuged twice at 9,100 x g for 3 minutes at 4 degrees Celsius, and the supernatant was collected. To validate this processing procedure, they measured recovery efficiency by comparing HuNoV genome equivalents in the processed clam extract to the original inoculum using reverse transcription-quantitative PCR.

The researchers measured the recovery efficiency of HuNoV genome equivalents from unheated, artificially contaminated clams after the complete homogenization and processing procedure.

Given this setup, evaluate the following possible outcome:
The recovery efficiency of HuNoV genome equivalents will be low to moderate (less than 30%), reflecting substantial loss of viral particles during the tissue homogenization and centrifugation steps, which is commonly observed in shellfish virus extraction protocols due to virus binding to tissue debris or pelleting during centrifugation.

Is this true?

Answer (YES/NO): NO